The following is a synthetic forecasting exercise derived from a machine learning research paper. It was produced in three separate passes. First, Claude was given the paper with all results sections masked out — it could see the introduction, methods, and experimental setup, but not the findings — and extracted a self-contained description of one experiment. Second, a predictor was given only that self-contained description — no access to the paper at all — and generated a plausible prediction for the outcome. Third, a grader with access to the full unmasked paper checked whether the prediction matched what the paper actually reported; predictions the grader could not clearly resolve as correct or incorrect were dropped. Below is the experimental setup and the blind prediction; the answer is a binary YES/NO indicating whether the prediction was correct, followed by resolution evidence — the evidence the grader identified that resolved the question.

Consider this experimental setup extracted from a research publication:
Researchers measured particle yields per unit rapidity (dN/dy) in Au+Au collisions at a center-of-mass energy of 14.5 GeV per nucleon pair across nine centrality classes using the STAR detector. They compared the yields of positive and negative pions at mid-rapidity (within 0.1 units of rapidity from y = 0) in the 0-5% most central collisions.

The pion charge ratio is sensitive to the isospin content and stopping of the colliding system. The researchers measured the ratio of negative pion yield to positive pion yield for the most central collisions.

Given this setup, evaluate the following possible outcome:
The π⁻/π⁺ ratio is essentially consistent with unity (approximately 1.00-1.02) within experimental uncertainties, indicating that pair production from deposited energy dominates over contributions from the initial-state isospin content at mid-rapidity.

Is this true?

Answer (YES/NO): NO